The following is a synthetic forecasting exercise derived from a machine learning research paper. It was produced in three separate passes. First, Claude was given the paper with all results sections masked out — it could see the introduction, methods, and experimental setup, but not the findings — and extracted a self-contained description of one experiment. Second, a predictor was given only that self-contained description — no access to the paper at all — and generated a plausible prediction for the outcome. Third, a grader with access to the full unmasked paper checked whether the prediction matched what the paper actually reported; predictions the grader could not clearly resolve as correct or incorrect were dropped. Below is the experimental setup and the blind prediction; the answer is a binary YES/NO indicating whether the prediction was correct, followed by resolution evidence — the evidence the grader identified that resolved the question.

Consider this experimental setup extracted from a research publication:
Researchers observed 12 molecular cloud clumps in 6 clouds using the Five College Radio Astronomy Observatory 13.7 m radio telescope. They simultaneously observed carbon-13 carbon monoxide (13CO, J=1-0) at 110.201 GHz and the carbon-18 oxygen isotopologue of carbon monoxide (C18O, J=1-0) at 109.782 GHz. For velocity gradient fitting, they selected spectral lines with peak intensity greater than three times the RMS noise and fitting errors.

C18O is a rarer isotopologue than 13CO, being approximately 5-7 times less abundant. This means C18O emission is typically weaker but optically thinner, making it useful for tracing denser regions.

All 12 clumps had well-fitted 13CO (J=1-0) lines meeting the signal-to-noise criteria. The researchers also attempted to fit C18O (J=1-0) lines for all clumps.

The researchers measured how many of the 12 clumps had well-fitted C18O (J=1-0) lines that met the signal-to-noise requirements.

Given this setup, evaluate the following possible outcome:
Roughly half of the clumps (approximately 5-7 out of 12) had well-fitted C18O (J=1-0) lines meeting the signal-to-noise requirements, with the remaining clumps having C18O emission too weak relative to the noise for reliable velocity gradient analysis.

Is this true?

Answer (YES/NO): NO